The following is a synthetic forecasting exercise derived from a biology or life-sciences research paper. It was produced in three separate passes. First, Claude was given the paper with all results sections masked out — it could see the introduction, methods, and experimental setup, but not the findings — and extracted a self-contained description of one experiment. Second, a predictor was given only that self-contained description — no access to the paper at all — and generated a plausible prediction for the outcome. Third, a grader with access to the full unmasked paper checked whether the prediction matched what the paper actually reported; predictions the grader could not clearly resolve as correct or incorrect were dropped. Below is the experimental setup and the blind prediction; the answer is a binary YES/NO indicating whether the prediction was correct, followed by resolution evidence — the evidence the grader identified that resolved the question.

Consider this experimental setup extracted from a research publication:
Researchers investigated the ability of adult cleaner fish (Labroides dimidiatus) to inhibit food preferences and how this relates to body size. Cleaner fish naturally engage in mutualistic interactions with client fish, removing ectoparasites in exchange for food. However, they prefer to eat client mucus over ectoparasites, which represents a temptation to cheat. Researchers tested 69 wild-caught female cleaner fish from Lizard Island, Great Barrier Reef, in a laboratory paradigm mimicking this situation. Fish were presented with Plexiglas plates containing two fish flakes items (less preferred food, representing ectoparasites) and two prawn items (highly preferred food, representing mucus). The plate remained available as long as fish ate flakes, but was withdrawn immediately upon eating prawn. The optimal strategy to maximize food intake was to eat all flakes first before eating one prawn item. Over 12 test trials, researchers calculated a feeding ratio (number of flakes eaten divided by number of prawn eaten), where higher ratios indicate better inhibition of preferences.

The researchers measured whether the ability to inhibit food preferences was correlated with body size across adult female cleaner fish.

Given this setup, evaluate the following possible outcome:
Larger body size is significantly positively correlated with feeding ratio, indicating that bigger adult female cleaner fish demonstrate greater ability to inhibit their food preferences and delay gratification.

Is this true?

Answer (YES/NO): NO